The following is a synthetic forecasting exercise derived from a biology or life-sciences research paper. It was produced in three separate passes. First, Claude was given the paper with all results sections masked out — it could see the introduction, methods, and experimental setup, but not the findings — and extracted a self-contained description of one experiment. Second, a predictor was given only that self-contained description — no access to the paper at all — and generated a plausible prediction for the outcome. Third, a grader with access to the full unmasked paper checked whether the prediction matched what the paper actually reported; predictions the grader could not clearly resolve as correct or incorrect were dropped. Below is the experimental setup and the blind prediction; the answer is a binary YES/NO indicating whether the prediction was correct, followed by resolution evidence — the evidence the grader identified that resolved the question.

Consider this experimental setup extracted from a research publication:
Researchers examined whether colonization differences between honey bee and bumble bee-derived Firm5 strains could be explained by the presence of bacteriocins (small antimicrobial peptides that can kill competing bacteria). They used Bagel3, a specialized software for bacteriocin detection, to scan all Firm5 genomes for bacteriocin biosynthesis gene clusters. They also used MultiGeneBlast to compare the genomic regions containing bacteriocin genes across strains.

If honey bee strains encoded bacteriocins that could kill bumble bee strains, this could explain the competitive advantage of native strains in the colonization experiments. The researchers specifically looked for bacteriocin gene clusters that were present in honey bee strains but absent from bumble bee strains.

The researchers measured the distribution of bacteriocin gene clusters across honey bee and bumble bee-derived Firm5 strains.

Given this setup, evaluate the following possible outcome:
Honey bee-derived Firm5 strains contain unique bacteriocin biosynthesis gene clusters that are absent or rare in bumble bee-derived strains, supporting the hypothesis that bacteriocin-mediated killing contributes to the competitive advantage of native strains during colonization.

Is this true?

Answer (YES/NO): NO